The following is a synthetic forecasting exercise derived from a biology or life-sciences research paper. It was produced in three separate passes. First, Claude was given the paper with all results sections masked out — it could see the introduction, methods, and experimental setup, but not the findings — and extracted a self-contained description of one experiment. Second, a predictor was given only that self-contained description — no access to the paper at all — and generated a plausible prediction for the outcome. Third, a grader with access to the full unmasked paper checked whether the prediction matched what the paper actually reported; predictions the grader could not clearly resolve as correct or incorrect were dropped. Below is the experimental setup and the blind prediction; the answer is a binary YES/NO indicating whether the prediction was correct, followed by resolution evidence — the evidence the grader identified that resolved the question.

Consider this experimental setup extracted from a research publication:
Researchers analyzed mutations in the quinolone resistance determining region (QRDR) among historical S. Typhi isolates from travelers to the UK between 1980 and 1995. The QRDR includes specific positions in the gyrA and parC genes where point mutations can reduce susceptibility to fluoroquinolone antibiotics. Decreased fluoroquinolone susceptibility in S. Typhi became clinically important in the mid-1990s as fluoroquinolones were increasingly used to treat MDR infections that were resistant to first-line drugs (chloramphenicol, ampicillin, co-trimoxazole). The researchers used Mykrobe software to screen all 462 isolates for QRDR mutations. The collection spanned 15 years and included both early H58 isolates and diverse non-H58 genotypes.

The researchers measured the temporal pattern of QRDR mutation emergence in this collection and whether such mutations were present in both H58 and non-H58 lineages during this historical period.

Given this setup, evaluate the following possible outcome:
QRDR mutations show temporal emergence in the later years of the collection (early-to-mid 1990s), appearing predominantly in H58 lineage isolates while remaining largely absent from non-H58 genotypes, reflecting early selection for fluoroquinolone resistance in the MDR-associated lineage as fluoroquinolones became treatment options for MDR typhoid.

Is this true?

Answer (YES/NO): NO